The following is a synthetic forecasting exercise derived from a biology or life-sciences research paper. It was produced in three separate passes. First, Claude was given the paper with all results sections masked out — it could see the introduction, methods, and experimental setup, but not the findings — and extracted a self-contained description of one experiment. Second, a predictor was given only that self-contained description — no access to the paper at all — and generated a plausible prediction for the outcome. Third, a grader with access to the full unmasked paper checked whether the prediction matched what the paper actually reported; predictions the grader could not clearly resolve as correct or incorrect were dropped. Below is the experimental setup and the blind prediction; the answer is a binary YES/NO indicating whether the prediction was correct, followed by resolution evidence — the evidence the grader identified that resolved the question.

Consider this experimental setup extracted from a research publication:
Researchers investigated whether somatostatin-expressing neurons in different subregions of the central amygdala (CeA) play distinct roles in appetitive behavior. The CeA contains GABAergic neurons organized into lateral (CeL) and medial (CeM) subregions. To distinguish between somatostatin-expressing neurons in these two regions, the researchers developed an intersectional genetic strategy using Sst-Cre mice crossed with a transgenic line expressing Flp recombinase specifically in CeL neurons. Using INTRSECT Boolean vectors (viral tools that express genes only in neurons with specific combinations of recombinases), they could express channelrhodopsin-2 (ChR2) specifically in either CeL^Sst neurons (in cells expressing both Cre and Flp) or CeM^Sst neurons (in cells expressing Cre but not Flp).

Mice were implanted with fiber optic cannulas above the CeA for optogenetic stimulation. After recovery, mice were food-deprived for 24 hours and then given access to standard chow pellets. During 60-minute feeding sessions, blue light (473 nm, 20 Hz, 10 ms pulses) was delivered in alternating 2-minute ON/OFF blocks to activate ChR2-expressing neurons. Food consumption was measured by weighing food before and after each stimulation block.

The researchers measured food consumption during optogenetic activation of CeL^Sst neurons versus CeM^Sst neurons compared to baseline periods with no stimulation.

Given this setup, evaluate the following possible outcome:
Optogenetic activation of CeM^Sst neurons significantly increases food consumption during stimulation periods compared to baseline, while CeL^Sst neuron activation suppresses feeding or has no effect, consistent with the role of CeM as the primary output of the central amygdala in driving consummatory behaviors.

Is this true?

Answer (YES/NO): NO